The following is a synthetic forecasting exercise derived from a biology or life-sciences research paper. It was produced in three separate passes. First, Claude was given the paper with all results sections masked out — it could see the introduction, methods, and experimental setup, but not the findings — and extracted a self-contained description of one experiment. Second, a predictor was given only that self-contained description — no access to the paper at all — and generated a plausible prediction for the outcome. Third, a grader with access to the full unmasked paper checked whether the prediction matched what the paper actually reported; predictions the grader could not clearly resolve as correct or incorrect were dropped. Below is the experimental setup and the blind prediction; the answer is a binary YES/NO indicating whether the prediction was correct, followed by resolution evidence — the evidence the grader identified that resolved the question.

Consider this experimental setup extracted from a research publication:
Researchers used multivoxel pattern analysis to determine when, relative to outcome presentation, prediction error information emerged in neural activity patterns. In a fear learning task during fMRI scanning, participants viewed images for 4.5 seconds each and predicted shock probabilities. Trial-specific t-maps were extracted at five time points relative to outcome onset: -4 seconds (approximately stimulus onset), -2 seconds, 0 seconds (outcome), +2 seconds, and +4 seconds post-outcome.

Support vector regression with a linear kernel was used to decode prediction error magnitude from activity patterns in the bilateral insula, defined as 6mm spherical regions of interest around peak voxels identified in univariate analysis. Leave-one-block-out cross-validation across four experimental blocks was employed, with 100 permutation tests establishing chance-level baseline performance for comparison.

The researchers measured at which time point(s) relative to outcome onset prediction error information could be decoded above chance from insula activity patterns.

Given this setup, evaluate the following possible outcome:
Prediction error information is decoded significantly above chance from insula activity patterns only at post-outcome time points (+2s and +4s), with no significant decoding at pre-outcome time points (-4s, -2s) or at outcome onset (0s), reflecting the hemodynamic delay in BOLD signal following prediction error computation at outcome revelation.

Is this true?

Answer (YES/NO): NO